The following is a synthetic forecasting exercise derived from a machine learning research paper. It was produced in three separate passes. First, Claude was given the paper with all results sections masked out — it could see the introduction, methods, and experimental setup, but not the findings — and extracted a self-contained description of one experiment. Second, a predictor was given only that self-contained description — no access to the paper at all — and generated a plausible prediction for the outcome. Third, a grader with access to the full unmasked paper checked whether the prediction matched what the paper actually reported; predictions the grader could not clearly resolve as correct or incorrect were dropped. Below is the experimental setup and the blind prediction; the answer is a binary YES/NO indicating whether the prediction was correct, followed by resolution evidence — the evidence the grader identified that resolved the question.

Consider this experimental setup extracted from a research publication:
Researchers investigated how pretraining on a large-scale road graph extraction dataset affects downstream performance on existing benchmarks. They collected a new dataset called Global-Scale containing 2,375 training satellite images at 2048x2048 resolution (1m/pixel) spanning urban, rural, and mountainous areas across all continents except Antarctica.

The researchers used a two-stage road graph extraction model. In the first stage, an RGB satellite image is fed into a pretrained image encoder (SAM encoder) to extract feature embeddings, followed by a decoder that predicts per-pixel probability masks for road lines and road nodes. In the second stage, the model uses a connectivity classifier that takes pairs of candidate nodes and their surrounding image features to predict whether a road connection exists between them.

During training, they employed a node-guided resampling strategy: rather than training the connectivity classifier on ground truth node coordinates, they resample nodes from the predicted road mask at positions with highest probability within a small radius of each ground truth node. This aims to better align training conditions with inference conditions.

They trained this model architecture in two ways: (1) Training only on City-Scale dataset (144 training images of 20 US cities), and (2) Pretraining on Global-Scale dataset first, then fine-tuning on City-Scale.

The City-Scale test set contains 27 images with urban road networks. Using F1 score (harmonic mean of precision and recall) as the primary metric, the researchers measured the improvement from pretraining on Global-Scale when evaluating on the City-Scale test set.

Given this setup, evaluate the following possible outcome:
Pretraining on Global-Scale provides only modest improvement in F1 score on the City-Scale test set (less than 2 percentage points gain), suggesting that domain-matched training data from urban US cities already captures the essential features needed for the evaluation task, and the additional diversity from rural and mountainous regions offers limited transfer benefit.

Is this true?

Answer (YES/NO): YES